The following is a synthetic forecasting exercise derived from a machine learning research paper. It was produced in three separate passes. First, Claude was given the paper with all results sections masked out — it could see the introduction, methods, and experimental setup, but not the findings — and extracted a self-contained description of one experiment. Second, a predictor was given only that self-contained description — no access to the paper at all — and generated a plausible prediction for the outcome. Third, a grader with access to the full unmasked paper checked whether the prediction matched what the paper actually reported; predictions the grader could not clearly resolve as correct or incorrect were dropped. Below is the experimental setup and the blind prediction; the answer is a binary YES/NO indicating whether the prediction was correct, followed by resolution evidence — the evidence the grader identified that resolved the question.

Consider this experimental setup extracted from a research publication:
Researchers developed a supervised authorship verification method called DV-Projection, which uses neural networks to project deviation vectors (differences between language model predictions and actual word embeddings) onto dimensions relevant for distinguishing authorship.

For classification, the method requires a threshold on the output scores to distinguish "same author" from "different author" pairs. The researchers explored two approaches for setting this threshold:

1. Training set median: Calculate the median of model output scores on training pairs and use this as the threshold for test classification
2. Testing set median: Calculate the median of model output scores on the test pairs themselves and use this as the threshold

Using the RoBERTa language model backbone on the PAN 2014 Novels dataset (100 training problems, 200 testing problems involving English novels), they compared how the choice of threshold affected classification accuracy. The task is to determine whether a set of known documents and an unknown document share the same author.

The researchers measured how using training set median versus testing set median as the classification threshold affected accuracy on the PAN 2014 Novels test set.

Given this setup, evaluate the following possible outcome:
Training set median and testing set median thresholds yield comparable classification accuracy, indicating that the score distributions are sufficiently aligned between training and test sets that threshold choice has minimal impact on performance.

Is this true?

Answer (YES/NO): NO